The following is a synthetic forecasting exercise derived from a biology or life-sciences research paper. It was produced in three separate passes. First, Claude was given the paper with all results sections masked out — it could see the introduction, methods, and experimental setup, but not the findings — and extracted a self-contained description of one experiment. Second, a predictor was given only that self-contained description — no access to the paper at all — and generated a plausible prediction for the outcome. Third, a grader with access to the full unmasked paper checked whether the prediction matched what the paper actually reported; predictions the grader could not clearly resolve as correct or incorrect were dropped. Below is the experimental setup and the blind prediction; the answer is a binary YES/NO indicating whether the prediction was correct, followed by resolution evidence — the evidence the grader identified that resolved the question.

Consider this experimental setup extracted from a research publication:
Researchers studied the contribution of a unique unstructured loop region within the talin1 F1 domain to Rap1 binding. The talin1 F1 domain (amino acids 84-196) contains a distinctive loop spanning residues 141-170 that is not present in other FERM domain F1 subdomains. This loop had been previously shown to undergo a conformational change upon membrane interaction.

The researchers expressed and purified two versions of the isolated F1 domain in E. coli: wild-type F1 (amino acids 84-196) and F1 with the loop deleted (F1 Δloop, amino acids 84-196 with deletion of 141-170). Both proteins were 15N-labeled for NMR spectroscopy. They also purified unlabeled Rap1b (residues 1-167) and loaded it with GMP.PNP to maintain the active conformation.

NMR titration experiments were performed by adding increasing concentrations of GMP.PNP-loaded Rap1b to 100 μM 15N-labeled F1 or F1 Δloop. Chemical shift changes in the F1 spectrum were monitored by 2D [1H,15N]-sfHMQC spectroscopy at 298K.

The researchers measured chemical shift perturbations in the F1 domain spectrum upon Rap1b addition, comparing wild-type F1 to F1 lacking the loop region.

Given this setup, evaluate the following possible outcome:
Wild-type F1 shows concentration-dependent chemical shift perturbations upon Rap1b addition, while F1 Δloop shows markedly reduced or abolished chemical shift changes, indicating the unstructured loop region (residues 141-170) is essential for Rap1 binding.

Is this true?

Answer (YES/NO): NO